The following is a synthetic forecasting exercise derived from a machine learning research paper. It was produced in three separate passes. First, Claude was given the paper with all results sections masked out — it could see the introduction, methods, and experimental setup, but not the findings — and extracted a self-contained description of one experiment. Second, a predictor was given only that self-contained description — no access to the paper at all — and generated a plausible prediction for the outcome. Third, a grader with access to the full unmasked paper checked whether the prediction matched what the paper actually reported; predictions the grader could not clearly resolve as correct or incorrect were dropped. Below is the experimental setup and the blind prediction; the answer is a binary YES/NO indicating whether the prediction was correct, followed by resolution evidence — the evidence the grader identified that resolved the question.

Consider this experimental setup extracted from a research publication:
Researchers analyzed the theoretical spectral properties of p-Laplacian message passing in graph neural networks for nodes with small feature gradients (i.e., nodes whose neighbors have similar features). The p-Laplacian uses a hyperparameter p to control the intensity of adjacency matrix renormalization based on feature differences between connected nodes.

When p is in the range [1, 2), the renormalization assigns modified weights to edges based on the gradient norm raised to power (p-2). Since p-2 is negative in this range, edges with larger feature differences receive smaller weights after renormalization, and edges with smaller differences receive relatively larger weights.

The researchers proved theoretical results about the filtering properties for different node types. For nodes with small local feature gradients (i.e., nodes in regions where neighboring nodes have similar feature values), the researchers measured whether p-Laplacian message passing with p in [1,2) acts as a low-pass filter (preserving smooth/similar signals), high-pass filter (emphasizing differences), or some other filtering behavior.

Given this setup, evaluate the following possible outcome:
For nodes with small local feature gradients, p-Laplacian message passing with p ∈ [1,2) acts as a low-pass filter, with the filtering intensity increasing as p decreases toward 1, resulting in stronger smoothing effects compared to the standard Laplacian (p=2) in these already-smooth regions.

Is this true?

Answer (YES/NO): NO